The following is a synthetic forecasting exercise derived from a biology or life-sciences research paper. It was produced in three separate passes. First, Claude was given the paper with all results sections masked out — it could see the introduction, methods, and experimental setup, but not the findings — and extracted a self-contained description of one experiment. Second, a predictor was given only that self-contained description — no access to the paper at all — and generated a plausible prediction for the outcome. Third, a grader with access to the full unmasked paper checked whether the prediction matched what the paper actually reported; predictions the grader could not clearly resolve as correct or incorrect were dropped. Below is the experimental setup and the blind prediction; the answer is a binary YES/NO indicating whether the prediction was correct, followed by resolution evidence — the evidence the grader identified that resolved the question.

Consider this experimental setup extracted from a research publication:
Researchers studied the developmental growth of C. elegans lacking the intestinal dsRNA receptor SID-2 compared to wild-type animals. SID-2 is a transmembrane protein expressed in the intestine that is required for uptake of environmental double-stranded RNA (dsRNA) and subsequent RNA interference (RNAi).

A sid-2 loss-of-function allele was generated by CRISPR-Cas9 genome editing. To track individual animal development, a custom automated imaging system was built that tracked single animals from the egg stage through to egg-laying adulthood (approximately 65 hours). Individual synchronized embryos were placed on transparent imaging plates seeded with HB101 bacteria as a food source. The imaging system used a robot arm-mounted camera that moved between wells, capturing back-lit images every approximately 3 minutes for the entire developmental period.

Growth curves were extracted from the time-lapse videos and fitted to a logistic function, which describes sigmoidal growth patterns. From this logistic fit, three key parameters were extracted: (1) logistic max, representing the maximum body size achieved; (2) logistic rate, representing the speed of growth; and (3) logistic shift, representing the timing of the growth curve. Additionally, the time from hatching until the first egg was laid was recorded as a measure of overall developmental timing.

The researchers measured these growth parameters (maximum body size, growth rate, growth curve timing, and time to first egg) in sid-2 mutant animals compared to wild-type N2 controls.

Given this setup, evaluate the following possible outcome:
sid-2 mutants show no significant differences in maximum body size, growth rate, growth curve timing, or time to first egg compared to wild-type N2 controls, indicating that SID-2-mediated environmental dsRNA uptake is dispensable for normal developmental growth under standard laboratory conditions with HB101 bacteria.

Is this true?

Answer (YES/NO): NO